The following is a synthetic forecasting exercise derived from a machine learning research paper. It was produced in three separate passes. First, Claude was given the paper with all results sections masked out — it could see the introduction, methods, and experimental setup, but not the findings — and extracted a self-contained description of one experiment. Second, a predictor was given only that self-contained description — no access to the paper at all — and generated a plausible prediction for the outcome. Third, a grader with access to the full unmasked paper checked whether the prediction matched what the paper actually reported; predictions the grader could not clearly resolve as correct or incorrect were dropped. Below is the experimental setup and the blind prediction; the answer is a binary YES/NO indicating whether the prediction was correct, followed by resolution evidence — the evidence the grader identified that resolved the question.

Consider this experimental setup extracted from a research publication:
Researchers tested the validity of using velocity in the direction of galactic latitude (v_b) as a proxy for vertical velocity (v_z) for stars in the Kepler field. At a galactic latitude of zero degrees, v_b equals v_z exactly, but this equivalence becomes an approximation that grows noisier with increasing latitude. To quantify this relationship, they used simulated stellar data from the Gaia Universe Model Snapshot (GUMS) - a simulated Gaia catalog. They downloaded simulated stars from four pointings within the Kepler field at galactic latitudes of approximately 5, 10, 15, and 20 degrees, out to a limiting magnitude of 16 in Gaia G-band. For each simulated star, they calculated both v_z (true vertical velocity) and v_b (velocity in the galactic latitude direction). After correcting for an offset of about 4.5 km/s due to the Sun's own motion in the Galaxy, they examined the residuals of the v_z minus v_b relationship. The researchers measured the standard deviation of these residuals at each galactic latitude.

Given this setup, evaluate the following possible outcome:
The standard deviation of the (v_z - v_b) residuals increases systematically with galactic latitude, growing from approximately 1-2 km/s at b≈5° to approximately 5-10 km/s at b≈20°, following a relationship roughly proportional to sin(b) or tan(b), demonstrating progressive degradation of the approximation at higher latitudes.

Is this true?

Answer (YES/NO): NO